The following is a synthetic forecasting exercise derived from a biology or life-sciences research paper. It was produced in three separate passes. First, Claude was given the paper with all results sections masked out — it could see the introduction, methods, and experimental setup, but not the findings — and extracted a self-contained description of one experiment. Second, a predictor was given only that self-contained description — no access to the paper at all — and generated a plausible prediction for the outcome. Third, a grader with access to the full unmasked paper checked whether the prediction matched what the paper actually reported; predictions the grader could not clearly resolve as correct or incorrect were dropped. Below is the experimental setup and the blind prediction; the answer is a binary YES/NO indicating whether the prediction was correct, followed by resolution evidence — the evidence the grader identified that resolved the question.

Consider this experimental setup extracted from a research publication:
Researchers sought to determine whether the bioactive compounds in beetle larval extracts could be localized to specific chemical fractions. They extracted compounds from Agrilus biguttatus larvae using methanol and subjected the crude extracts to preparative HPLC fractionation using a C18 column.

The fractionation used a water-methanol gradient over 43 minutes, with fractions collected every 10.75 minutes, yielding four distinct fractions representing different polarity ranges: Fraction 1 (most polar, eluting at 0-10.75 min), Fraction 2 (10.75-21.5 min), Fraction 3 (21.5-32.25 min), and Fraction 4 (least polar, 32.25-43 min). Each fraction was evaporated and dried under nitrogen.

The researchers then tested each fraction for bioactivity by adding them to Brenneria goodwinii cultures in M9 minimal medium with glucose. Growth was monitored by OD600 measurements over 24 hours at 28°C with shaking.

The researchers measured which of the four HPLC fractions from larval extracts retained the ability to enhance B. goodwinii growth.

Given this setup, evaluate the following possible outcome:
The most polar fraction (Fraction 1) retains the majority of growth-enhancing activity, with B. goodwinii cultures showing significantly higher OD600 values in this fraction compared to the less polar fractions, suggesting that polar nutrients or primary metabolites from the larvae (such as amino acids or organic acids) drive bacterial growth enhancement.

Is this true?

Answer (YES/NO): NO